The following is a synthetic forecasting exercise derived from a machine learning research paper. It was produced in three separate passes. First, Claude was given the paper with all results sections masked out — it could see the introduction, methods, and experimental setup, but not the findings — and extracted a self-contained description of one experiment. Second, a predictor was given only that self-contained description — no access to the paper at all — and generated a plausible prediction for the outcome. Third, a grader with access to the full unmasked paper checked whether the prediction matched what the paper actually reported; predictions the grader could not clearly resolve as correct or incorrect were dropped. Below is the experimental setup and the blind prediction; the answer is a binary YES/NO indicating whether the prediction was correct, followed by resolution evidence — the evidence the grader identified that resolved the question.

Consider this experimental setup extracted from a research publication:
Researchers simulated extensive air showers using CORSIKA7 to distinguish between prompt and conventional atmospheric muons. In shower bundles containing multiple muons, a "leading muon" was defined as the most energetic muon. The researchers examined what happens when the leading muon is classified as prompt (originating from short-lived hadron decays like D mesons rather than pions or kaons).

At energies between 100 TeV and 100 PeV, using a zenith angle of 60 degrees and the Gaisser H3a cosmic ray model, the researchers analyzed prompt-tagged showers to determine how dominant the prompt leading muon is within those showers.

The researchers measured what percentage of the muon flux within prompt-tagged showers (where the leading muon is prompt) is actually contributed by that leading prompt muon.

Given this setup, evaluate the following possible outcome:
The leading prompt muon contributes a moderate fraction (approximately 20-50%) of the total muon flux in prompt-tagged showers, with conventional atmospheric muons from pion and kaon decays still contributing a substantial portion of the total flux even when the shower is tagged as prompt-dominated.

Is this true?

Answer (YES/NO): NO